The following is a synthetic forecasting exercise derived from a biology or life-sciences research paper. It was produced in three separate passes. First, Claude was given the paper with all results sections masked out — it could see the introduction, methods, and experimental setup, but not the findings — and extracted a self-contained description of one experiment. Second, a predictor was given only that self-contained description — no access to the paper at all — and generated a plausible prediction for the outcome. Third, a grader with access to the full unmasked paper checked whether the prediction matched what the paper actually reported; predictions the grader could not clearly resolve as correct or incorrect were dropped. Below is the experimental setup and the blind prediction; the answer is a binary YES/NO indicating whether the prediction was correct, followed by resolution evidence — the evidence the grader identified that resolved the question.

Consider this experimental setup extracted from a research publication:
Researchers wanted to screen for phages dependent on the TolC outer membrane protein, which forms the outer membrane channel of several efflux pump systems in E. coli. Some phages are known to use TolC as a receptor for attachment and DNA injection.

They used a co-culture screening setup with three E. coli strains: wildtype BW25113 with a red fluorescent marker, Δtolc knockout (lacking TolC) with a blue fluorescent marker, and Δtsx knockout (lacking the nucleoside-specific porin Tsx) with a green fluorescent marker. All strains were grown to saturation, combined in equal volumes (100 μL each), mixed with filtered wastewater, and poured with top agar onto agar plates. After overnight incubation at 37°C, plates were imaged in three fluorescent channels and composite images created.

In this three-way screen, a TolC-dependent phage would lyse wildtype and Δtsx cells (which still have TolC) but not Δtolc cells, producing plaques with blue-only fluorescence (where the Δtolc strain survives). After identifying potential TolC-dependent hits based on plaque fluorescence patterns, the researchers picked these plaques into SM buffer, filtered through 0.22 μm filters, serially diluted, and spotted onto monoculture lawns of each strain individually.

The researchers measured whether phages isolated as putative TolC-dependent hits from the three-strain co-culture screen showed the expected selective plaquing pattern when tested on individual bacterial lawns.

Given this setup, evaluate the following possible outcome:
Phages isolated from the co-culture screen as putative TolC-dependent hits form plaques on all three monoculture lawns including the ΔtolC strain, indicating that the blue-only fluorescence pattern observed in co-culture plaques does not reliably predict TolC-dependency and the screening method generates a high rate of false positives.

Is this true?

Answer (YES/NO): NO